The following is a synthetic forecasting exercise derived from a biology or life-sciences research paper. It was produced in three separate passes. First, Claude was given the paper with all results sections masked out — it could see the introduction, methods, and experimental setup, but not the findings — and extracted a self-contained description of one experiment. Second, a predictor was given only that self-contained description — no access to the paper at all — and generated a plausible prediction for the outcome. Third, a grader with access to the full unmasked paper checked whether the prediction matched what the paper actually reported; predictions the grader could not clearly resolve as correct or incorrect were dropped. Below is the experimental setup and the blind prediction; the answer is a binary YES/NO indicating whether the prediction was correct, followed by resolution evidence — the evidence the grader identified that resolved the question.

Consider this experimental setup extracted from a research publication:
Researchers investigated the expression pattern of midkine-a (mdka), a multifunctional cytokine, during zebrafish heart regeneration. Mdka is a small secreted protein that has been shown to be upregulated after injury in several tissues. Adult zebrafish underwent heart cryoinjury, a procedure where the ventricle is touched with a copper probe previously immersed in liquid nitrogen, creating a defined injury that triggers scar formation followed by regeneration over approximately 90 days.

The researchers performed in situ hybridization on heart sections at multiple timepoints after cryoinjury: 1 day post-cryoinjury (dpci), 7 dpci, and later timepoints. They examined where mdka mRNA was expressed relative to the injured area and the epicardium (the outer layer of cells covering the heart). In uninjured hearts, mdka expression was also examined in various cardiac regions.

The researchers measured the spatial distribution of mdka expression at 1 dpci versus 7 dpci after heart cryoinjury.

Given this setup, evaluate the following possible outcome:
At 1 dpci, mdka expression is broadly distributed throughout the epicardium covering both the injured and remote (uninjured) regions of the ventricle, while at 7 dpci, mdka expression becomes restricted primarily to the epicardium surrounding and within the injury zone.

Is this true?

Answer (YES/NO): YES